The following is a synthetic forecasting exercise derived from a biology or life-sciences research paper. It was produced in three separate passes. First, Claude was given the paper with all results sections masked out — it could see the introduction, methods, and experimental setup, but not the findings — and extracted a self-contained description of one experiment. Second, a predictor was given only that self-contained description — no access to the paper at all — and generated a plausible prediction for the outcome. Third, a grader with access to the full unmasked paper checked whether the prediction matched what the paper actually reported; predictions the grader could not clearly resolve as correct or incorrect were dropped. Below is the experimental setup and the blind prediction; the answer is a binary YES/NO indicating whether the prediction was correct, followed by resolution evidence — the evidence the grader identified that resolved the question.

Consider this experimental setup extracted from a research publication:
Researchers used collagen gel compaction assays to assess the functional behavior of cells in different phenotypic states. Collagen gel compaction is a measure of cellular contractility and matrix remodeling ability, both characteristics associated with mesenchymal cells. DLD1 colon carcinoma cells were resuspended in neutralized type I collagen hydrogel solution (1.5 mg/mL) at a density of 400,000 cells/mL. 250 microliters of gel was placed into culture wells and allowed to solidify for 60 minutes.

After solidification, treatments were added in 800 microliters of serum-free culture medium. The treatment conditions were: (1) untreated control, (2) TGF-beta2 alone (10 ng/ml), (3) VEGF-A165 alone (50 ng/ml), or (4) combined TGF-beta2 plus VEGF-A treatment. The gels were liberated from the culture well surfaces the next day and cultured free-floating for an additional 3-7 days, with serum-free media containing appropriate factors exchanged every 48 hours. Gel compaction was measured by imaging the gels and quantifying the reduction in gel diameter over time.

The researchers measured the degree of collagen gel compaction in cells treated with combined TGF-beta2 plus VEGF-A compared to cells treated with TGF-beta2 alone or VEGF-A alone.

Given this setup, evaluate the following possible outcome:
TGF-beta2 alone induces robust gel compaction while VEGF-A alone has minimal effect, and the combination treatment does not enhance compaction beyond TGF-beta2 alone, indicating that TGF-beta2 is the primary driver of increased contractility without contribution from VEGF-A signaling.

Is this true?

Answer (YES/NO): YES